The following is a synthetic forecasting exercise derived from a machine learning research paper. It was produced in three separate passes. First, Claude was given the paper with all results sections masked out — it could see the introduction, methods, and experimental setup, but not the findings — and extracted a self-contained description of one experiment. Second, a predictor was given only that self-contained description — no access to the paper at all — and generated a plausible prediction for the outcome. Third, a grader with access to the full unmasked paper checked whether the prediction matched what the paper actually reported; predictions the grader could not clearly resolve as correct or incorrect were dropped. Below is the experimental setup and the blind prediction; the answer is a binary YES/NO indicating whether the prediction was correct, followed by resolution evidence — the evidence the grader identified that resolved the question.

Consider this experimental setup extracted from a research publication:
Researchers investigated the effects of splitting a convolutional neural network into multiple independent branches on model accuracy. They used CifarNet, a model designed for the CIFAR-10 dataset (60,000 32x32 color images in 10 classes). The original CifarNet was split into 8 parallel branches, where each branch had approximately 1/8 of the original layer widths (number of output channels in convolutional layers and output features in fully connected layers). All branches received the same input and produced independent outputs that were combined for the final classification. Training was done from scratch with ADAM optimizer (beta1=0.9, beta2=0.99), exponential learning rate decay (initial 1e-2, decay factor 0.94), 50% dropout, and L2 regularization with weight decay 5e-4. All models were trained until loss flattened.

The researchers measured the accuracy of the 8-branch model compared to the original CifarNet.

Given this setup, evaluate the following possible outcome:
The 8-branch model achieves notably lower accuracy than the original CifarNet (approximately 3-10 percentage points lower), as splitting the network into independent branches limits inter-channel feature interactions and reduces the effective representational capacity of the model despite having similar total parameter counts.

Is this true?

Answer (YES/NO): YES